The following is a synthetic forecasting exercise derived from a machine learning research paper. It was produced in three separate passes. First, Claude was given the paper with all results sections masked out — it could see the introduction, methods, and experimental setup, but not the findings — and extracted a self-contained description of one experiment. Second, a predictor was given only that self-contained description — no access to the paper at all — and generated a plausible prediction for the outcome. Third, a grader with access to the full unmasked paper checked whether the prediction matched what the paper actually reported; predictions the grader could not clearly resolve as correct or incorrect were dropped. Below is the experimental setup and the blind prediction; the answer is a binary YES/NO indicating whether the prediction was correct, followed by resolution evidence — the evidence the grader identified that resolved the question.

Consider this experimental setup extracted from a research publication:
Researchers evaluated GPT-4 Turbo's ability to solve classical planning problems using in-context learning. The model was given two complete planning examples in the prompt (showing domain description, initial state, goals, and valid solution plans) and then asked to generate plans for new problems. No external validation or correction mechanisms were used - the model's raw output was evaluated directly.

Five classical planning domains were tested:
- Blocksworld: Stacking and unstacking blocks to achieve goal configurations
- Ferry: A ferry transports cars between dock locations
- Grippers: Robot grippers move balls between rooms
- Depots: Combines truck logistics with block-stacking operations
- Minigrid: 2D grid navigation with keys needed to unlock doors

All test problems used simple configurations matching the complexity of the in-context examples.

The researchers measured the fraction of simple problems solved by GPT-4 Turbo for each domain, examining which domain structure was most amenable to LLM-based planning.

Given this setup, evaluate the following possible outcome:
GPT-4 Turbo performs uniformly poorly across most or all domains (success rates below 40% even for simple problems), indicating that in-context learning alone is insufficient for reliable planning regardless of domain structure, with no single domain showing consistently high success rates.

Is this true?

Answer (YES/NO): NO